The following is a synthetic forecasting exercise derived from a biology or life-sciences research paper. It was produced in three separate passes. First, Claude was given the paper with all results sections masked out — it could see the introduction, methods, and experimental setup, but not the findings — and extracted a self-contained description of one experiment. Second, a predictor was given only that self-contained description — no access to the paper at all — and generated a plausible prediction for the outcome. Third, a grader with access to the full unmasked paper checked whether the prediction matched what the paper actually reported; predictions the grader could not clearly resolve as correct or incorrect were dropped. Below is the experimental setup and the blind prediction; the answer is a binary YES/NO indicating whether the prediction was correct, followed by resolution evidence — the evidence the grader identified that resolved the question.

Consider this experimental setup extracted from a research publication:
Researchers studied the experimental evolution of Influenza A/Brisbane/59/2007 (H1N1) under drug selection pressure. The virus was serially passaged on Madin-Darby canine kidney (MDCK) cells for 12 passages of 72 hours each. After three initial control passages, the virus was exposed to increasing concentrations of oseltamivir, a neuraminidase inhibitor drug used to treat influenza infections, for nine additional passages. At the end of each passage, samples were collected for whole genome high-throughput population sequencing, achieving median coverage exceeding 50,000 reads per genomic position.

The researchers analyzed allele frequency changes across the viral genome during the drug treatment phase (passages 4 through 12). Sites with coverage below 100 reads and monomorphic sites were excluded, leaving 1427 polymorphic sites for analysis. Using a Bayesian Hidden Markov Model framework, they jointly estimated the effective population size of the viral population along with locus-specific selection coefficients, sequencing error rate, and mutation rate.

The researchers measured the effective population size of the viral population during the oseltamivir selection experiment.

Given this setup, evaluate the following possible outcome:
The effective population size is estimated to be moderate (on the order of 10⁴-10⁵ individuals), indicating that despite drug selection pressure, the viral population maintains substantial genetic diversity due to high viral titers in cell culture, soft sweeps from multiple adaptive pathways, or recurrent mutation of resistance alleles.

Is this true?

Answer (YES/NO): NO